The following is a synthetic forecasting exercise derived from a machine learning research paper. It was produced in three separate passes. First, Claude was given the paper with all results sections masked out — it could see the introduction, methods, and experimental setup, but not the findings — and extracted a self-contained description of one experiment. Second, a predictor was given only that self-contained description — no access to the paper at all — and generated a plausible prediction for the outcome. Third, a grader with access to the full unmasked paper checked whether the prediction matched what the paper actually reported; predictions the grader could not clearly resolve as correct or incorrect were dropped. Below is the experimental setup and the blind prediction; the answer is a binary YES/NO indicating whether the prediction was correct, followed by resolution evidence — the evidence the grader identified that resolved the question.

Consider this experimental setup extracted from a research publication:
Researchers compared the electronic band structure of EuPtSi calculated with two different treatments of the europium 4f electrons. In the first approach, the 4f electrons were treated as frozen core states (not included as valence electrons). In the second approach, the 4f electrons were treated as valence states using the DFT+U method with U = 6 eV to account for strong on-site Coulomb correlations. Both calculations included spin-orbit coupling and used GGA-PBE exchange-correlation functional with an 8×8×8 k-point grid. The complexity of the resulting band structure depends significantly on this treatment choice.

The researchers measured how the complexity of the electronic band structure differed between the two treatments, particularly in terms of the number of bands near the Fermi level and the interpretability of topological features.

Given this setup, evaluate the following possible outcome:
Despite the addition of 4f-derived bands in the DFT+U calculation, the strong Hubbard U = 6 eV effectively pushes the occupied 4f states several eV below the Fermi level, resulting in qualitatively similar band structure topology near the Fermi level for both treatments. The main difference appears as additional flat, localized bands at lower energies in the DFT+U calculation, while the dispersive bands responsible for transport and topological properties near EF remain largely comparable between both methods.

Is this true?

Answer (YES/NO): YES